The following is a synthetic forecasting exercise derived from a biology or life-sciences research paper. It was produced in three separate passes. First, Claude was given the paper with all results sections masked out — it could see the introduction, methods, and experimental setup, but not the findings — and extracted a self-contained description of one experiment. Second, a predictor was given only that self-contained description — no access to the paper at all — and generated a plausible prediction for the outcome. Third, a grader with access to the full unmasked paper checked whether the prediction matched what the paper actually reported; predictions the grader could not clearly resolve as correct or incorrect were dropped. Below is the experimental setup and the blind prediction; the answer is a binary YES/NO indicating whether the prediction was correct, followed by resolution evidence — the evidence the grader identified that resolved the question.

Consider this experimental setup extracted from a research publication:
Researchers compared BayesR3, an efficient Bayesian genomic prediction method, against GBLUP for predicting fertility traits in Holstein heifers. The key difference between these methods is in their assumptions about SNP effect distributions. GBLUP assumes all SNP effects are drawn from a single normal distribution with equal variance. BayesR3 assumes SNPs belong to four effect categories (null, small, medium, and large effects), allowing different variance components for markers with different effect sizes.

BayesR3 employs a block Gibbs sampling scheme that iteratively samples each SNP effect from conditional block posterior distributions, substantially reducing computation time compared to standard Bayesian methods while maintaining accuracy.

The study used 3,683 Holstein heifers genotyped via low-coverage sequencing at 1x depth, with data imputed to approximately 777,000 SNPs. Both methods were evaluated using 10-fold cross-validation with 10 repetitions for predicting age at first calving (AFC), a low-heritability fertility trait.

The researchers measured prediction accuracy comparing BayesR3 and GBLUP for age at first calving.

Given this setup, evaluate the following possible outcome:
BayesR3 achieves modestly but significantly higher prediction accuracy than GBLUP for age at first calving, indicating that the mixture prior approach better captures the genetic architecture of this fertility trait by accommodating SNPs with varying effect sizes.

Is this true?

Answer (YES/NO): NO